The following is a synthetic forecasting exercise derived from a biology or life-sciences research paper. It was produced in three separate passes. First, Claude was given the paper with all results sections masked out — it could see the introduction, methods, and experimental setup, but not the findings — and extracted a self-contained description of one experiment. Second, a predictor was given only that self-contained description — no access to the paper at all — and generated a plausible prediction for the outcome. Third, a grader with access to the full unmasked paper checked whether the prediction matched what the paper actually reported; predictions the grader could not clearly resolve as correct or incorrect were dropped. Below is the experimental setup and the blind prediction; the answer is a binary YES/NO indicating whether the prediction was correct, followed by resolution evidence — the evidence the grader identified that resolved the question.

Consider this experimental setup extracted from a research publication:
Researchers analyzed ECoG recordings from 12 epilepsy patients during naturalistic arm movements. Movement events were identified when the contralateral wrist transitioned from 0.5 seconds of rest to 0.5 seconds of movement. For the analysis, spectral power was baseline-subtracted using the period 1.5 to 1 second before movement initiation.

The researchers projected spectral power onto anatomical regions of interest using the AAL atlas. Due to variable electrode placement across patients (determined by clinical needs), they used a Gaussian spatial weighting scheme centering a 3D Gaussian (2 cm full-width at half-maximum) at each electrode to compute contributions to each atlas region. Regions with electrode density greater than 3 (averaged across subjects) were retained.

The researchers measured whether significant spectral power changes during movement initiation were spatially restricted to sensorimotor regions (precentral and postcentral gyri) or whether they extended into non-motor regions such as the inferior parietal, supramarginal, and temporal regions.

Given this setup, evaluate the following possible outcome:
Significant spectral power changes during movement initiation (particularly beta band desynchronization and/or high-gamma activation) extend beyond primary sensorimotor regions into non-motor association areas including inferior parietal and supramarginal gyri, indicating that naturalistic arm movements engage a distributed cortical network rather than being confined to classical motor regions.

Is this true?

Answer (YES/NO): YES